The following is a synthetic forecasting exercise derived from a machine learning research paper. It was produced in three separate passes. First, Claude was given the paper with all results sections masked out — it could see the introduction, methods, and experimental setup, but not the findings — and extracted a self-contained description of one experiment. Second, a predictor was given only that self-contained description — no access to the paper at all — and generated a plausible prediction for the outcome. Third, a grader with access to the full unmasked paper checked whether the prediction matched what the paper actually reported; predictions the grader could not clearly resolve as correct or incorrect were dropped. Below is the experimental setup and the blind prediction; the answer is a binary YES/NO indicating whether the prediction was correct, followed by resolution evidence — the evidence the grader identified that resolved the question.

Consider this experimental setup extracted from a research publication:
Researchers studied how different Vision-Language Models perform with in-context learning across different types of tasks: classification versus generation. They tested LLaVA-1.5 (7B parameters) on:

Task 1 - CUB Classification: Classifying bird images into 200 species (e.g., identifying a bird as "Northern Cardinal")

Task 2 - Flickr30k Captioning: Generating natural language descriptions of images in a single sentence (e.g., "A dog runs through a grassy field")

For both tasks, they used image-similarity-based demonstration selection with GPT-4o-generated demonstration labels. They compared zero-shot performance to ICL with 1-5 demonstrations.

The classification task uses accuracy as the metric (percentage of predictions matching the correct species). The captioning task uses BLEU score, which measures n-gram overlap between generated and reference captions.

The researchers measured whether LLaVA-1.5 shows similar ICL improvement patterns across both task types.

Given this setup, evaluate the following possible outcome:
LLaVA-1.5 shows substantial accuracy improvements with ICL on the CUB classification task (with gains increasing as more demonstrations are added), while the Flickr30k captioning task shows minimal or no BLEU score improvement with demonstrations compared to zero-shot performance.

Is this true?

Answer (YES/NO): YES